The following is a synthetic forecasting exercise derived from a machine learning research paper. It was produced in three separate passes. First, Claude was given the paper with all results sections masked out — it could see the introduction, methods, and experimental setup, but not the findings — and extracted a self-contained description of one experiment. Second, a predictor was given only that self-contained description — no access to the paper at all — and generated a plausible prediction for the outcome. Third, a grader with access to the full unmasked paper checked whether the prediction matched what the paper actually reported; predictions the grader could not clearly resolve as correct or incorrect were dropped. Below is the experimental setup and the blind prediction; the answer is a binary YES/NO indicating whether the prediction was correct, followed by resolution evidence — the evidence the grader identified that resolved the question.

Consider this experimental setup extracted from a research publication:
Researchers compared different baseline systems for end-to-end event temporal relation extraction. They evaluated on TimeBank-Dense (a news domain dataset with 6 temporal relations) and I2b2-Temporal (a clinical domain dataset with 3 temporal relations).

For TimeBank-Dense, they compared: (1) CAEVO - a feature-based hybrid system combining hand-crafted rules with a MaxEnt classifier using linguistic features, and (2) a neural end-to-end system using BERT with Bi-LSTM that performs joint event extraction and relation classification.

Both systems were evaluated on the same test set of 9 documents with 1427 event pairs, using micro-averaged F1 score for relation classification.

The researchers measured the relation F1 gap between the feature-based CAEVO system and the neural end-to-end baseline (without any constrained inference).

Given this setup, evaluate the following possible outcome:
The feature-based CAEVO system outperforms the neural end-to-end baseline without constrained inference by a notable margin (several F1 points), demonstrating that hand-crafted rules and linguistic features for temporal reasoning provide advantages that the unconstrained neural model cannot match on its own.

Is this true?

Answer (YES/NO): NO